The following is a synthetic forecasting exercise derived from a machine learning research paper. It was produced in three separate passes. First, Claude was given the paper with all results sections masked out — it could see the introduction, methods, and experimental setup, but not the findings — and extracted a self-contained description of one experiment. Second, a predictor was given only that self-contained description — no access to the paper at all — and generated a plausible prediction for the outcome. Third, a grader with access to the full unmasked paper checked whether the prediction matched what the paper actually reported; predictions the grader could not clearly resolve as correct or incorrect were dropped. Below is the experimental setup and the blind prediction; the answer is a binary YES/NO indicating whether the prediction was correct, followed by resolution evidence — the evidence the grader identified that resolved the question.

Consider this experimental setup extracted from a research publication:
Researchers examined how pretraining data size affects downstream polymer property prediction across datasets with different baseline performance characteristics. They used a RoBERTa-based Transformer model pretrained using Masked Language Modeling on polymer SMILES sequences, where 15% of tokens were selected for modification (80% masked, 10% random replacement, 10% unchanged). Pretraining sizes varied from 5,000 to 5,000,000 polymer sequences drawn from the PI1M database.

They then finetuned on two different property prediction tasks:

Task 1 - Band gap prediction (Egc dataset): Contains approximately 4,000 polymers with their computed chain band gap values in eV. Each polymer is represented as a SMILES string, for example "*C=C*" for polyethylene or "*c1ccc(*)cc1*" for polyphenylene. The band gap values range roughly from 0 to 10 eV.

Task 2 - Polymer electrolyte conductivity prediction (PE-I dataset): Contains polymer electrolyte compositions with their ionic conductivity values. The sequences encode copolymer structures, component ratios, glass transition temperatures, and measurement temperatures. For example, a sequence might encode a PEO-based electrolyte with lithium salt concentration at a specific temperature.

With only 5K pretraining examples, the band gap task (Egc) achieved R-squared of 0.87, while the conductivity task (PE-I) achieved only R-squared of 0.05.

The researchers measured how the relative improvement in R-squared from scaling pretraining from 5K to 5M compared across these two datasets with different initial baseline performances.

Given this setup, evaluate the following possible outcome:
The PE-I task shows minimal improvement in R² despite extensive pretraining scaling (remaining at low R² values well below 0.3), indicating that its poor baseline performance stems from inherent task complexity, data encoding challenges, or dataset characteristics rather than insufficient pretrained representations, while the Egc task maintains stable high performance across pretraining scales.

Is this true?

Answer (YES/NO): NO